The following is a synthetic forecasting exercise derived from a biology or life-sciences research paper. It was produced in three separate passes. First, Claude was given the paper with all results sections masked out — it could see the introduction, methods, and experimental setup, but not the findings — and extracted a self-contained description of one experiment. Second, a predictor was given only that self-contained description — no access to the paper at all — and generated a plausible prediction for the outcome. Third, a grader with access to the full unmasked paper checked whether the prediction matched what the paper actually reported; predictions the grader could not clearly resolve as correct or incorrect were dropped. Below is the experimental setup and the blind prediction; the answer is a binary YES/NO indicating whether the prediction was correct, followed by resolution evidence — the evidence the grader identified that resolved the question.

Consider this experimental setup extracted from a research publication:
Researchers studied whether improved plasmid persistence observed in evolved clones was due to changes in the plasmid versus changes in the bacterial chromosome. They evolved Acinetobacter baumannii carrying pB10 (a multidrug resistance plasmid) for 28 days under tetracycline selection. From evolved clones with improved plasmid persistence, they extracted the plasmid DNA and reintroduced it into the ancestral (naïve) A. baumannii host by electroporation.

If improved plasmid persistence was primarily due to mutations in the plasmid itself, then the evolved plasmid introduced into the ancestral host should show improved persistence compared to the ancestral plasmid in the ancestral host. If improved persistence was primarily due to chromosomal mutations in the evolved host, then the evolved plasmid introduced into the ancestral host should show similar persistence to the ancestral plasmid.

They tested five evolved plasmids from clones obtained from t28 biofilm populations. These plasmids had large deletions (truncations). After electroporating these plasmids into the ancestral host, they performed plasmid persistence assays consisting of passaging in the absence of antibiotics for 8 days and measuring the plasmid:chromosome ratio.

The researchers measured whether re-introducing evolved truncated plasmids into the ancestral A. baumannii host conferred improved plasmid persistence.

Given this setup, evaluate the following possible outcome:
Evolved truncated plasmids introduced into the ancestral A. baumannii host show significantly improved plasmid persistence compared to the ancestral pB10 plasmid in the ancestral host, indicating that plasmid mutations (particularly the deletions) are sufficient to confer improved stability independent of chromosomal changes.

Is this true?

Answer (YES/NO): YES